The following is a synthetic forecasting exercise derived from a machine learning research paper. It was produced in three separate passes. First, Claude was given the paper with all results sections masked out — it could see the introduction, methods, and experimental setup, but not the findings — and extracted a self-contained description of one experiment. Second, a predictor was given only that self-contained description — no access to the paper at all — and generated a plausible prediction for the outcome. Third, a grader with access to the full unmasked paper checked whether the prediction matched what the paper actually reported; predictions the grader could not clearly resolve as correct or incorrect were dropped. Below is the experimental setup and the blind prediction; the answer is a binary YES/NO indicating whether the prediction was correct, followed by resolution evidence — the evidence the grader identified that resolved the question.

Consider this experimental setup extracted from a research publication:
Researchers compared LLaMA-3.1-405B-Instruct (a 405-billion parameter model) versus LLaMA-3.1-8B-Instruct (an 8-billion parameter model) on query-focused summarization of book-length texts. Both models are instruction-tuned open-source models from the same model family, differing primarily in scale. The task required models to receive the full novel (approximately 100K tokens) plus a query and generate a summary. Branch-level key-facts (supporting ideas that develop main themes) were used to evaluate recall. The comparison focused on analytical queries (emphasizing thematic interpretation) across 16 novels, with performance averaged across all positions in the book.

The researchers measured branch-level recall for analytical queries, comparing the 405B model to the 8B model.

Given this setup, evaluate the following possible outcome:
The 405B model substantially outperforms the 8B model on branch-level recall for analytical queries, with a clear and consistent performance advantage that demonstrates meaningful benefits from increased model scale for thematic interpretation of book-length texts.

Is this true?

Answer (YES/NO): NO